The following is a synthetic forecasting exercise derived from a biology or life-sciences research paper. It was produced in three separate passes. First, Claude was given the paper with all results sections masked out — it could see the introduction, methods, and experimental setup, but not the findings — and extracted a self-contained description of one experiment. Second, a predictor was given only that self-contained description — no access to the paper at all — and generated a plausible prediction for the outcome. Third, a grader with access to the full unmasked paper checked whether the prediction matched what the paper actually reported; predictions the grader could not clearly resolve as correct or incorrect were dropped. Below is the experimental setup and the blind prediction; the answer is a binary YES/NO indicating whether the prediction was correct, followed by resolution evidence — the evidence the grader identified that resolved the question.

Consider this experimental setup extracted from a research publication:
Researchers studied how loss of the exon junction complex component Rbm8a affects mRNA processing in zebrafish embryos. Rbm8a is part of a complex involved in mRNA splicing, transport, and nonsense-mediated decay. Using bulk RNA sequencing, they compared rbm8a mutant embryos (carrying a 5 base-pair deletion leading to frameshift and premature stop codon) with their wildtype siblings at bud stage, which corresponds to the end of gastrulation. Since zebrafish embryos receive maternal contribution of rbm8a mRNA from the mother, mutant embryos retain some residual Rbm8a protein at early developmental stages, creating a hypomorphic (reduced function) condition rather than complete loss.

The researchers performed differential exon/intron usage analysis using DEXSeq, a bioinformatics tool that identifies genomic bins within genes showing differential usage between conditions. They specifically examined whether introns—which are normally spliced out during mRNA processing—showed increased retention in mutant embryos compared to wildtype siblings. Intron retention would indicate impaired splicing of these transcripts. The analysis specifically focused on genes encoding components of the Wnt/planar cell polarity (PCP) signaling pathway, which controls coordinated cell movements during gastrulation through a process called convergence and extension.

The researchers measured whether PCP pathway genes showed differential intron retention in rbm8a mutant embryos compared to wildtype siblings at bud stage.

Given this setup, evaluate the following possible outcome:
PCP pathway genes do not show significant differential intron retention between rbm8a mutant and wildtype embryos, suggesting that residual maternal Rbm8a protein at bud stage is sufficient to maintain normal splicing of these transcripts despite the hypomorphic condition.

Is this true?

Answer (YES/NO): NO